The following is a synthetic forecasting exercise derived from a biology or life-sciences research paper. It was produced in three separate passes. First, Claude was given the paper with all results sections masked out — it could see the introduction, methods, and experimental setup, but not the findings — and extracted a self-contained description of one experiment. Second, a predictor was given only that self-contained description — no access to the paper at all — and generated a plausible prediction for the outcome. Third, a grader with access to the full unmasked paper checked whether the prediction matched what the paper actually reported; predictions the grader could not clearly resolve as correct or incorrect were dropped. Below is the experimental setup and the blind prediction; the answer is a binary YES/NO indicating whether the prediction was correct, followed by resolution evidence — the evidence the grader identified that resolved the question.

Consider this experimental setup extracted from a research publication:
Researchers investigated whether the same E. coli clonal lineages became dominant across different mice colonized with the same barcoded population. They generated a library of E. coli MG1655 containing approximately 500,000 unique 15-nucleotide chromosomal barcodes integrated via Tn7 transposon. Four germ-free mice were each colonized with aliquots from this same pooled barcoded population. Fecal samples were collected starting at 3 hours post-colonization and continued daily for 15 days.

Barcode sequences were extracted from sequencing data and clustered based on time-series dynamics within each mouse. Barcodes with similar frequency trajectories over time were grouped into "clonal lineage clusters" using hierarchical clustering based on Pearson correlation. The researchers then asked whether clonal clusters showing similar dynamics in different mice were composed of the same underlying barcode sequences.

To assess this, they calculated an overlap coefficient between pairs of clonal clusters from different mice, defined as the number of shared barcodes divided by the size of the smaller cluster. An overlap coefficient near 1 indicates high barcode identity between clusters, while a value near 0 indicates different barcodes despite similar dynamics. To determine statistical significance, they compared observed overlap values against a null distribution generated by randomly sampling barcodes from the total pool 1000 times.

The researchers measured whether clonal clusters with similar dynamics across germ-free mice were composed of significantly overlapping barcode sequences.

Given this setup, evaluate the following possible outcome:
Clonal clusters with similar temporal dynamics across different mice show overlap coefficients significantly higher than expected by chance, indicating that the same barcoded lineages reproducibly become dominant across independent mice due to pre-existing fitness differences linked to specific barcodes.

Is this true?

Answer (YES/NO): YES